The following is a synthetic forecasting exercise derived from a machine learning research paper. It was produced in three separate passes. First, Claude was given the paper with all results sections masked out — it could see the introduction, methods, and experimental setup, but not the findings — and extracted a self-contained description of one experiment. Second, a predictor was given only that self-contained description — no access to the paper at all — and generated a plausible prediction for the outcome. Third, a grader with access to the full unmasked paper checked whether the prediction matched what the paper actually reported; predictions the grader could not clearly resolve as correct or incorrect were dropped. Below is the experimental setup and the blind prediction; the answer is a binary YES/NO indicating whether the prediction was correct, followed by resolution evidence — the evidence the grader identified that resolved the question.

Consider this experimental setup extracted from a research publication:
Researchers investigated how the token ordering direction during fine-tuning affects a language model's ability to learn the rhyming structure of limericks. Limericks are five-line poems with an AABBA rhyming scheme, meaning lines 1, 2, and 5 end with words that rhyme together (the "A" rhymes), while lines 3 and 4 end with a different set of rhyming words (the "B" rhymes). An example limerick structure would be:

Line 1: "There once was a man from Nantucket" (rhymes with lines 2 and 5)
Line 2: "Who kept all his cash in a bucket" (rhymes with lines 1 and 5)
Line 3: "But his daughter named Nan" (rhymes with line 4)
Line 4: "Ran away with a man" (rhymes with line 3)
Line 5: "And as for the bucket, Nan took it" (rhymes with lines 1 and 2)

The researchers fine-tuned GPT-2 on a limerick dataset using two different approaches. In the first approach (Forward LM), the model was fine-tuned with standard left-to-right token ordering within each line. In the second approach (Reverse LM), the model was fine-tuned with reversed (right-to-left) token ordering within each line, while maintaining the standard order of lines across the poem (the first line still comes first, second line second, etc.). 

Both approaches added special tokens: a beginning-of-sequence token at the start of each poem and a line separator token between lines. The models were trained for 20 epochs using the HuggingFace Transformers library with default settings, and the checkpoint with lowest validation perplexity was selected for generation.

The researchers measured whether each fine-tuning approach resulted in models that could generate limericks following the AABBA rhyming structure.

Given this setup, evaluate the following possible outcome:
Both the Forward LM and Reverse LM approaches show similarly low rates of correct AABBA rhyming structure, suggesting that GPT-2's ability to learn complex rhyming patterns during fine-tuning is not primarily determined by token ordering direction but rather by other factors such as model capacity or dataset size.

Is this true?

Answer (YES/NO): NO